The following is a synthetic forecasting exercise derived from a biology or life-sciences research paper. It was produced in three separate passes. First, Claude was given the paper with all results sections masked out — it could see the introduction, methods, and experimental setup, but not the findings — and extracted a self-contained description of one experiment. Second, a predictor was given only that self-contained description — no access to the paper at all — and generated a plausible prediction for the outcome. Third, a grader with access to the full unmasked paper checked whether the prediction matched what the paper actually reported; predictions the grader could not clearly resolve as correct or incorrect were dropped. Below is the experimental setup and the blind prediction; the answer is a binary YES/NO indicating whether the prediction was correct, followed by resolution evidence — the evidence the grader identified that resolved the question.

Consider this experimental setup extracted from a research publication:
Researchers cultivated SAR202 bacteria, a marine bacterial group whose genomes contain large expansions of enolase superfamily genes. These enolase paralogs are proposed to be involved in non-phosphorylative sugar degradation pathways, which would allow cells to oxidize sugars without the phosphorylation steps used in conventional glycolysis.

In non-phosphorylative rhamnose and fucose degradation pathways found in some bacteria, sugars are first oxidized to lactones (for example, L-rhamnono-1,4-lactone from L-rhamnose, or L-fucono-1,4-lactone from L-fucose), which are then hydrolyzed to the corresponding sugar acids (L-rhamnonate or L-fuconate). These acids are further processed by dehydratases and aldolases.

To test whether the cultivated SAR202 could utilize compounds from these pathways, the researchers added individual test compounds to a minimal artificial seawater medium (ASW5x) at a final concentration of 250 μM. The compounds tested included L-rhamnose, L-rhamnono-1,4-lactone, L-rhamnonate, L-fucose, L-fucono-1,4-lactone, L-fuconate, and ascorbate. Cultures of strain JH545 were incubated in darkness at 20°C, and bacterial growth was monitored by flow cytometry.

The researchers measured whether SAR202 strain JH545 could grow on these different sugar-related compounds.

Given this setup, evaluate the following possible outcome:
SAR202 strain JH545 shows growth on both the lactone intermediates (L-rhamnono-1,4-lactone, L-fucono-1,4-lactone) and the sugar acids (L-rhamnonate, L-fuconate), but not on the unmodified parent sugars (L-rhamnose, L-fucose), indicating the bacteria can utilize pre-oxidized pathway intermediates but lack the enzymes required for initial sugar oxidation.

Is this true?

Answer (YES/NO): NO